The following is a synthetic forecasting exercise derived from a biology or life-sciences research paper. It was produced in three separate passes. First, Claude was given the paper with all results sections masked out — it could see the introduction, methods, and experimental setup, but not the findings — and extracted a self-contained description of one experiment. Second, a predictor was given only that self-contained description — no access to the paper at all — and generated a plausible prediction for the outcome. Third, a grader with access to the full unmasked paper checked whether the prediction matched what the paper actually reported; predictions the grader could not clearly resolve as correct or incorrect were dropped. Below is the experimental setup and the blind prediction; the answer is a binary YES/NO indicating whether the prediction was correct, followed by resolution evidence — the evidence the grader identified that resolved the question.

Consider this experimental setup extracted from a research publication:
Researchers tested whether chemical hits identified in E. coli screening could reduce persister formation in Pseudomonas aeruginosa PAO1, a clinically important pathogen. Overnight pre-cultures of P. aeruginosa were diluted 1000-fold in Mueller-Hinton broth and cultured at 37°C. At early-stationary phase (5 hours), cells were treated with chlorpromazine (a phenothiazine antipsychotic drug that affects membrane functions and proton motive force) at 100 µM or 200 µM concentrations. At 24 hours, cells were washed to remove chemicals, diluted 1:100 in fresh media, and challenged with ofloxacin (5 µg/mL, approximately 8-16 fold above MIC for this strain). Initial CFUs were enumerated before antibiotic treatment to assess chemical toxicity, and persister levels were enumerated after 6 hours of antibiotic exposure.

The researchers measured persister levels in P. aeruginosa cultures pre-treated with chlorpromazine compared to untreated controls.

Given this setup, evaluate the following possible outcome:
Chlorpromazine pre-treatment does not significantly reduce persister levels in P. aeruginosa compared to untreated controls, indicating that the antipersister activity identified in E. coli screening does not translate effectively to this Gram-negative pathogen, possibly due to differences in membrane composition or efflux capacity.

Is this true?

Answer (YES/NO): NO